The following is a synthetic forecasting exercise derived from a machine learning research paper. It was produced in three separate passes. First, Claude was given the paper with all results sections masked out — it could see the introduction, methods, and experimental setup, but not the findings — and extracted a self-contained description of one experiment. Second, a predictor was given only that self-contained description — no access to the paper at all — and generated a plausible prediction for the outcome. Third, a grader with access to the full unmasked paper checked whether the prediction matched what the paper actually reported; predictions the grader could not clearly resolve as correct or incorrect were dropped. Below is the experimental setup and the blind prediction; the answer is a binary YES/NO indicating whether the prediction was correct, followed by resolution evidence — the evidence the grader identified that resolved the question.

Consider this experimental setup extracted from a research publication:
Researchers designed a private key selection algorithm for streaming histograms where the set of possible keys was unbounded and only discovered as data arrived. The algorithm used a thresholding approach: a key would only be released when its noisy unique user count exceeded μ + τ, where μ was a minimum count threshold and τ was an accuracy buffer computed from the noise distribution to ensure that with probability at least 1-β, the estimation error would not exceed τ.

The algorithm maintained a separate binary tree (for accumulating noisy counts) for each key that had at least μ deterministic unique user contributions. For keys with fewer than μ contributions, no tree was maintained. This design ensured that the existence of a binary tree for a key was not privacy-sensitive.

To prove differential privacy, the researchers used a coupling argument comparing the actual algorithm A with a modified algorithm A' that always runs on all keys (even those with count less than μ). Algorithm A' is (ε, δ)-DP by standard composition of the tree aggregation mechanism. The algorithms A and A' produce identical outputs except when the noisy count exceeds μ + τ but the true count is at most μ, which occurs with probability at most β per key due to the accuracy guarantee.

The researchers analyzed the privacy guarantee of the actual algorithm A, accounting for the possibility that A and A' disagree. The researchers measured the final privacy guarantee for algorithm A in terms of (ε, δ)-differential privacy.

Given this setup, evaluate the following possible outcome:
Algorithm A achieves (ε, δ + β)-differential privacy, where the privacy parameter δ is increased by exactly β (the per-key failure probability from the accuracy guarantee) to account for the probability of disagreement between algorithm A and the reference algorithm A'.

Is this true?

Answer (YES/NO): NO